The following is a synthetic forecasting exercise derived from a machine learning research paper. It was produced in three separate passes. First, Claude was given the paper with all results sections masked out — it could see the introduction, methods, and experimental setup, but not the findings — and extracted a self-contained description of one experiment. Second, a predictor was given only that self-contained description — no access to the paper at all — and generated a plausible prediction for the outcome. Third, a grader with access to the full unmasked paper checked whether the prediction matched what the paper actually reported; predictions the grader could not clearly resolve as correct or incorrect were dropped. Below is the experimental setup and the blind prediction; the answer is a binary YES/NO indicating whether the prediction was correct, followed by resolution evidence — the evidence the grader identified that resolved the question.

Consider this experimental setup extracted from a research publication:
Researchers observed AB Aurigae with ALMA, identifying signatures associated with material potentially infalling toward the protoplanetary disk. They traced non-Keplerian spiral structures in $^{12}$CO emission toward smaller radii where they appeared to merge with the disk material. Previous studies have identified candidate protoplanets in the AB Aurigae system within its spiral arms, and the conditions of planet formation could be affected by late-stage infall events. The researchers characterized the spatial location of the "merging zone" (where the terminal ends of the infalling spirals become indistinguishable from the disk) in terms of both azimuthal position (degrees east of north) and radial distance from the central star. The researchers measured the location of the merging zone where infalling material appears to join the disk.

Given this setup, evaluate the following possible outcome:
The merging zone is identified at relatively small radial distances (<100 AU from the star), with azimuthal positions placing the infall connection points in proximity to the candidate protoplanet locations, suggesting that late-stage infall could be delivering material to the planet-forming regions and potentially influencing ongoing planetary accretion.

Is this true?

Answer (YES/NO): NO